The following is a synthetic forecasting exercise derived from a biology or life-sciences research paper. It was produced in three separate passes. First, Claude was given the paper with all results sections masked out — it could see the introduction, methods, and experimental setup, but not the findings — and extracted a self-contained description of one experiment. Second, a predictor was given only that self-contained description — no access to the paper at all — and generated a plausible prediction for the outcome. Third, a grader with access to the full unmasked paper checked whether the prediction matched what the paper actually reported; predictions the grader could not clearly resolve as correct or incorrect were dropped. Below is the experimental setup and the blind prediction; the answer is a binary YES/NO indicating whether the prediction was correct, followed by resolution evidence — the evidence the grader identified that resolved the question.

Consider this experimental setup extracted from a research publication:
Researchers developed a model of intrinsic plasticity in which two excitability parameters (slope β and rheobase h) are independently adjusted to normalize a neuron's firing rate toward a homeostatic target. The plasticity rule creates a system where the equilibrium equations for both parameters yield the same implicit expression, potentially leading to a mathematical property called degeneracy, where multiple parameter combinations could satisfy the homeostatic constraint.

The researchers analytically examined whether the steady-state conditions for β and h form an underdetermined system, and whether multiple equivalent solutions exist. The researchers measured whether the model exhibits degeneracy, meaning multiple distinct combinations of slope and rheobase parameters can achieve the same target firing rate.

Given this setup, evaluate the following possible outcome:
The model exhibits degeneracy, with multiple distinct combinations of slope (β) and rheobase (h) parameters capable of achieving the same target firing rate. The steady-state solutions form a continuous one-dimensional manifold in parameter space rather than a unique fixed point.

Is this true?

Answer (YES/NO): YES